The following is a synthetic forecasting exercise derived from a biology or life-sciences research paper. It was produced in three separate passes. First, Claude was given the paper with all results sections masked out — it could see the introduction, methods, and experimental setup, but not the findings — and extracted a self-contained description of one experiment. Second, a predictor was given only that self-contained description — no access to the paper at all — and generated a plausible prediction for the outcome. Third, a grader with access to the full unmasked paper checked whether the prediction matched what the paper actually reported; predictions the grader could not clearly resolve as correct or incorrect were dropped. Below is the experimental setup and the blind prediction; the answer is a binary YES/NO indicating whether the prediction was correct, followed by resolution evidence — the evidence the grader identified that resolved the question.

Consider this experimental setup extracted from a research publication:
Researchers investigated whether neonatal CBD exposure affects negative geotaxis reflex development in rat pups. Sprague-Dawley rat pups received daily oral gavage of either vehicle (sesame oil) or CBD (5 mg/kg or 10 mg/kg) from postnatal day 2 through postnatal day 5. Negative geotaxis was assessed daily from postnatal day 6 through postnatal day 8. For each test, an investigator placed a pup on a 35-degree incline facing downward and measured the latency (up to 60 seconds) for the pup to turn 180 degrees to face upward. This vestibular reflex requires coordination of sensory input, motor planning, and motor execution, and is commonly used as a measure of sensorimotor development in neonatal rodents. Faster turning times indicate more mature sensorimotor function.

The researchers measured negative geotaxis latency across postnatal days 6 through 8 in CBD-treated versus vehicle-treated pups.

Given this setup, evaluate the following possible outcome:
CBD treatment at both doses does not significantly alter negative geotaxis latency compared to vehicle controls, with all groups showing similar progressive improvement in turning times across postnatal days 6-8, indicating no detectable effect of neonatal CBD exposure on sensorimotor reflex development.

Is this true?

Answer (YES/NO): YES